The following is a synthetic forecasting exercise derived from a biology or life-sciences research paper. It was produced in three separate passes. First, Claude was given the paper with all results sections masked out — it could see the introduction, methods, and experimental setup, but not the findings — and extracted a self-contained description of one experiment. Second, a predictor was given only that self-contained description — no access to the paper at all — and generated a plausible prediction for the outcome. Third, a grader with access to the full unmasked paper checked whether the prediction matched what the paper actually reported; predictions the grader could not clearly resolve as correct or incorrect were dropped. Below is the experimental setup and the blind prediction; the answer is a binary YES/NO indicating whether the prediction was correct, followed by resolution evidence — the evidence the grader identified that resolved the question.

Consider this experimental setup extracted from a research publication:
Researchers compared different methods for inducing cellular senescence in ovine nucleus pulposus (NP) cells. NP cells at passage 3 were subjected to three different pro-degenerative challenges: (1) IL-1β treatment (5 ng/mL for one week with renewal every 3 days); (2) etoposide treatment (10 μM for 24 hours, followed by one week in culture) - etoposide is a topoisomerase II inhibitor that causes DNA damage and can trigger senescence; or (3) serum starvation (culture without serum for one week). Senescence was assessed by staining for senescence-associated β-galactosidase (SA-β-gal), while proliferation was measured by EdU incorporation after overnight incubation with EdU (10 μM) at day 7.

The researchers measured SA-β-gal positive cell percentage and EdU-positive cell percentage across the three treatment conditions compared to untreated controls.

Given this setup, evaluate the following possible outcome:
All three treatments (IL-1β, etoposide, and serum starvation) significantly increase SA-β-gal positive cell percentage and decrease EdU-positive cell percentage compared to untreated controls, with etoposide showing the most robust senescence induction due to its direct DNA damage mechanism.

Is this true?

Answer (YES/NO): NO